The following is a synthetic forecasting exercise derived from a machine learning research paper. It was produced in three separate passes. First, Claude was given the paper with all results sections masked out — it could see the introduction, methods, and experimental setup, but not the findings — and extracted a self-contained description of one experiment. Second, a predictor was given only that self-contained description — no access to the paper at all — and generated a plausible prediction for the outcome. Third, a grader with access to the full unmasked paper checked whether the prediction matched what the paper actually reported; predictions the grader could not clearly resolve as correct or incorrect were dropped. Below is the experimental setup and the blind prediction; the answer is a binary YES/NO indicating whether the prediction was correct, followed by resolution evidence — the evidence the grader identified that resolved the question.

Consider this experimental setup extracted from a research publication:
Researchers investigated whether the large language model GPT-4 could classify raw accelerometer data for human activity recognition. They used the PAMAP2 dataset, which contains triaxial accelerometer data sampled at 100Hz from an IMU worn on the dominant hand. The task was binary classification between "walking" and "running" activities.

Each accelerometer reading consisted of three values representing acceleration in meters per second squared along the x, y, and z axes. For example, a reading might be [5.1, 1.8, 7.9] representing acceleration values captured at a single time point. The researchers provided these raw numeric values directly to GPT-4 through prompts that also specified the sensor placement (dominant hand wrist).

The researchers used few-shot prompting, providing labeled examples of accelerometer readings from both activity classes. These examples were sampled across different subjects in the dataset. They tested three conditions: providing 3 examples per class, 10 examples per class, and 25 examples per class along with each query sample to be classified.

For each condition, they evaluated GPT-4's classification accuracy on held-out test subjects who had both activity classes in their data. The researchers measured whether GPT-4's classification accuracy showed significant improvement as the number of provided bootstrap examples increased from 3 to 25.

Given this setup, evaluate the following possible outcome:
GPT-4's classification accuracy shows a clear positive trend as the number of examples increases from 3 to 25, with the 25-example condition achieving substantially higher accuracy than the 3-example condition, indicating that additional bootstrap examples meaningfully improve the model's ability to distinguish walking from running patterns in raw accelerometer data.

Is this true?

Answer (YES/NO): NO